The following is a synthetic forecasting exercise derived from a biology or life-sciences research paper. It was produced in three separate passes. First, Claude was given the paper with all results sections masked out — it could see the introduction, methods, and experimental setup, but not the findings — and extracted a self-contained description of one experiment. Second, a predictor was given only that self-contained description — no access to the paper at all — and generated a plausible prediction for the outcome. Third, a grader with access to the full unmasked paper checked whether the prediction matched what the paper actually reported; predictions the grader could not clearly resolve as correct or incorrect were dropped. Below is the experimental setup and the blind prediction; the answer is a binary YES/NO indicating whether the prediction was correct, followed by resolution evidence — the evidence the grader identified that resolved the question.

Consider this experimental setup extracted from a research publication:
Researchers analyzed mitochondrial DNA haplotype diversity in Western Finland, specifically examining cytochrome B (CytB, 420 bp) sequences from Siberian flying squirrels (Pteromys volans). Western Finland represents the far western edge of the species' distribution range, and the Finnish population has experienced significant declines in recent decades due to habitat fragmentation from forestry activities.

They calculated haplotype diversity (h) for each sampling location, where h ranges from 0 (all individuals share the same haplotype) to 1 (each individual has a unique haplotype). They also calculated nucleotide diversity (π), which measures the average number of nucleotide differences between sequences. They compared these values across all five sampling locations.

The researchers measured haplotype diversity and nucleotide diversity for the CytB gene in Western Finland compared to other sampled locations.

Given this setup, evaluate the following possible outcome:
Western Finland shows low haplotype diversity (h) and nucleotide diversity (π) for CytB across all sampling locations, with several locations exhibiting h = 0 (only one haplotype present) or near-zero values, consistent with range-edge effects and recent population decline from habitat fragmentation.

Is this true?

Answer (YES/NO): NO